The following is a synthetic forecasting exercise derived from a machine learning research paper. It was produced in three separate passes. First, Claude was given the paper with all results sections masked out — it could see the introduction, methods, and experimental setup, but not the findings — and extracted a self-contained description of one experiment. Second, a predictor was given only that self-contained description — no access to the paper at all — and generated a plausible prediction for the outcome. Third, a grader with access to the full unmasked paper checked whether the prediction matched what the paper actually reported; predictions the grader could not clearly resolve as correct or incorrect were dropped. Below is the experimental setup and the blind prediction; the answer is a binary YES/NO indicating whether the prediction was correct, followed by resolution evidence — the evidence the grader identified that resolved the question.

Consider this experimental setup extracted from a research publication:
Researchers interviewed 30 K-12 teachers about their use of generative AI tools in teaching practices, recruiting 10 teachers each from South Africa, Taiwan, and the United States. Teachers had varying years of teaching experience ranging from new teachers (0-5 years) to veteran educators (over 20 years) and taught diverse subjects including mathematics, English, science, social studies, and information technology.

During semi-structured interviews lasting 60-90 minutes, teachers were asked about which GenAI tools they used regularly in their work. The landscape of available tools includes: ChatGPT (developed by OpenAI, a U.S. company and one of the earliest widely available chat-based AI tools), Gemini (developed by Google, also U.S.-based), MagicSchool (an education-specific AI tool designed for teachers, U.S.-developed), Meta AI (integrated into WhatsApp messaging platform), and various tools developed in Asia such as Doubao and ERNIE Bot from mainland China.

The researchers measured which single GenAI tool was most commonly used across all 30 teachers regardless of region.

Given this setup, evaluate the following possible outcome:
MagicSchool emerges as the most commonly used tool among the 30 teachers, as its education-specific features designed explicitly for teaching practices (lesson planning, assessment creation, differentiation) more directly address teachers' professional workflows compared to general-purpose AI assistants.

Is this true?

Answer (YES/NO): NO